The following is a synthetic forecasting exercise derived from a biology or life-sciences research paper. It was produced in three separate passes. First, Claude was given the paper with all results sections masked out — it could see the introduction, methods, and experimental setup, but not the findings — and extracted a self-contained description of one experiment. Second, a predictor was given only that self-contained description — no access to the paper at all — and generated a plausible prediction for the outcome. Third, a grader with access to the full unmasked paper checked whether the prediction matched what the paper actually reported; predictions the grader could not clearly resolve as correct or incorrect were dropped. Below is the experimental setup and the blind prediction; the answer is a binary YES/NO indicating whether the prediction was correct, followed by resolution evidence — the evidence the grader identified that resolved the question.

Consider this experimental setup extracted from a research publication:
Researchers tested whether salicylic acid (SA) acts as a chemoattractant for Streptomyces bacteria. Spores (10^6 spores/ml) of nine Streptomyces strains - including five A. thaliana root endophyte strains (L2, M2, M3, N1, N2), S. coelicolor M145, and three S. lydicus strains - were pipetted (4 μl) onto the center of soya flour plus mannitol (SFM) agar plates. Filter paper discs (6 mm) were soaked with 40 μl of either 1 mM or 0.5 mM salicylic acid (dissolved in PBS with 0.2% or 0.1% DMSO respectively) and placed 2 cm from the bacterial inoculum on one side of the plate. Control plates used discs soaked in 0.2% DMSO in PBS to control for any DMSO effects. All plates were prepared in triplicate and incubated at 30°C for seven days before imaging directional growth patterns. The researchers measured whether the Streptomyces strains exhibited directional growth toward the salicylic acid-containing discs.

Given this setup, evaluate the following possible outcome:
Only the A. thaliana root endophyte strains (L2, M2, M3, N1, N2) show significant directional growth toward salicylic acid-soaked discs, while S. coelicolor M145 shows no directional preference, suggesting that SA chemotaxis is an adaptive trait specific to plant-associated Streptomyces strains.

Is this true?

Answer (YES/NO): NO